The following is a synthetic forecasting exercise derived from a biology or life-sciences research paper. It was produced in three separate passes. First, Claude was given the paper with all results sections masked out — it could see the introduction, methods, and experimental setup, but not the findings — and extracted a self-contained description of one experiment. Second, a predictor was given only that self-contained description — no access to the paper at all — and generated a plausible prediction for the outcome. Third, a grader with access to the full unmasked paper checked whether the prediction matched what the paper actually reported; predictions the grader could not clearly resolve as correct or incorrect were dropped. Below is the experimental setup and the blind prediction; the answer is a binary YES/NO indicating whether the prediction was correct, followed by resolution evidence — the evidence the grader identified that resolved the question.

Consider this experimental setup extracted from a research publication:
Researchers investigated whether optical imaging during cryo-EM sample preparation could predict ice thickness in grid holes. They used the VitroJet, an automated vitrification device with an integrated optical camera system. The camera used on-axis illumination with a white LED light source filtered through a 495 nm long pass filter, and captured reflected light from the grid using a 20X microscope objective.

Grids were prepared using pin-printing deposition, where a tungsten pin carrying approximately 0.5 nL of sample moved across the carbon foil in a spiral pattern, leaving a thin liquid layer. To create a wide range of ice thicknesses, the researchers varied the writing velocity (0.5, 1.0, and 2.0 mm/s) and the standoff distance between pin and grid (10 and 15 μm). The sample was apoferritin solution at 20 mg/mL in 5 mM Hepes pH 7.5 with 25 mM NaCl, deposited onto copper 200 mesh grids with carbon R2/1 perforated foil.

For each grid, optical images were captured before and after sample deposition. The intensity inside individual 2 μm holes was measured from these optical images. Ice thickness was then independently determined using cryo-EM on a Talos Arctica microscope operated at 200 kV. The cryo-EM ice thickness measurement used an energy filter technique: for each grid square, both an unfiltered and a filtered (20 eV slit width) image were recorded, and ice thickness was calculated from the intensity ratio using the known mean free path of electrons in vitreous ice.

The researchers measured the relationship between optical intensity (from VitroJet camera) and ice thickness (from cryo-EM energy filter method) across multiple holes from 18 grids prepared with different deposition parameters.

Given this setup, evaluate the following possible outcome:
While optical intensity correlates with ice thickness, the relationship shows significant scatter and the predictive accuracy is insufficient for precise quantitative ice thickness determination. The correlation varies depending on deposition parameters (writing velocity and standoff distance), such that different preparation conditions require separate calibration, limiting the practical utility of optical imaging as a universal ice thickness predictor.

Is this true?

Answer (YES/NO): NO